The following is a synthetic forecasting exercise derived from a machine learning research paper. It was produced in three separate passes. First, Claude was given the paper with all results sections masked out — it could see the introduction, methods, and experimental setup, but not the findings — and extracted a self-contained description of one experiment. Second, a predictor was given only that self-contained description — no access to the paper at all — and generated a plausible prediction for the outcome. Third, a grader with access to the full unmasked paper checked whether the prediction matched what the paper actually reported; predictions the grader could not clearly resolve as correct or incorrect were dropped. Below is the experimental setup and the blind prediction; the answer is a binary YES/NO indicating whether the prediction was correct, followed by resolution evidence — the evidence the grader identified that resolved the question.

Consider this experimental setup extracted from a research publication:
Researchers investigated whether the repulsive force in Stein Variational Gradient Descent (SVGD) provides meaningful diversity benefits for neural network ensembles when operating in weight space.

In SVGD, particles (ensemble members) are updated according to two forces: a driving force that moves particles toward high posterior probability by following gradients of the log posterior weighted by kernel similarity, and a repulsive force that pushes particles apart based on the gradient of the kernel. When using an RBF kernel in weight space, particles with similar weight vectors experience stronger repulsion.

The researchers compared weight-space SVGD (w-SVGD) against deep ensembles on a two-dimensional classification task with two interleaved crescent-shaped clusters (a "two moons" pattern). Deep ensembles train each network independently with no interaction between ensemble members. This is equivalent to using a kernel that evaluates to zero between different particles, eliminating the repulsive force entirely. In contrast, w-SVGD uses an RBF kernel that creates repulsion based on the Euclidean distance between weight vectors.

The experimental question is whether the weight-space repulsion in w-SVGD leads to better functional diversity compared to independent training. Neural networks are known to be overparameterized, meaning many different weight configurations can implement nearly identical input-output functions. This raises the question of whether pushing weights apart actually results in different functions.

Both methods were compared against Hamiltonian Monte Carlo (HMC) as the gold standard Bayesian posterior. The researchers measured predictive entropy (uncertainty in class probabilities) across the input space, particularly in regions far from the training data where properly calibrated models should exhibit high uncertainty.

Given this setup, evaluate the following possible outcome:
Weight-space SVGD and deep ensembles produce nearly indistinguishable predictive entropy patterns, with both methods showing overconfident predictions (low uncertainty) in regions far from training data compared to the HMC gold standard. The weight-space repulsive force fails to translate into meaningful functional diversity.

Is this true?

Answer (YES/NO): YES